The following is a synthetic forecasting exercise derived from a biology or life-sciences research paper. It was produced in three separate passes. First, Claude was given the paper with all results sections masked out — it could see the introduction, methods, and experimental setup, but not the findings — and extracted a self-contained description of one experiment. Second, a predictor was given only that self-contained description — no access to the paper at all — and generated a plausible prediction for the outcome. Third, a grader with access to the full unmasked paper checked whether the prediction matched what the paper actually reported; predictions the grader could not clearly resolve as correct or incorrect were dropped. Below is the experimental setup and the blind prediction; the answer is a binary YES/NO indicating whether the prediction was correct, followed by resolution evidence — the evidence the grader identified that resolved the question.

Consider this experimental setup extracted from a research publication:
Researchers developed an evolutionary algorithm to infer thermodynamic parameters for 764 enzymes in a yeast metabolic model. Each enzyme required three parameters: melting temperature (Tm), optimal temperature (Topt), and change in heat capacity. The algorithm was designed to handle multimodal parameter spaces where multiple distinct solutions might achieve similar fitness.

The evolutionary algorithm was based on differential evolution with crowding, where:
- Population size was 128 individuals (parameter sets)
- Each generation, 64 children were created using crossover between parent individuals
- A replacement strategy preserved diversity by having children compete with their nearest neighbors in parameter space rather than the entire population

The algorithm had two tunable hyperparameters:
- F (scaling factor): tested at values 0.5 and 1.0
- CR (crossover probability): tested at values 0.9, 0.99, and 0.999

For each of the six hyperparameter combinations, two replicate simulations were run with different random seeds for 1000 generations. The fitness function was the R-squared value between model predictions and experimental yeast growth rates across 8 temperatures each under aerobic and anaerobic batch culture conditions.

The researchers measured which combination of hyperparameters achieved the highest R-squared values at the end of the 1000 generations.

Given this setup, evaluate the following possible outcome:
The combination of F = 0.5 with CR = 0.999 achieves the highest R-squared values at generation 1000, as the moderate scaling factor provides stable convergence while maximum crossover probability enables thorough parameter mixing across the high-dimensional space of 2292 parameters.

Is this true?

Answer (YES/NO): NO